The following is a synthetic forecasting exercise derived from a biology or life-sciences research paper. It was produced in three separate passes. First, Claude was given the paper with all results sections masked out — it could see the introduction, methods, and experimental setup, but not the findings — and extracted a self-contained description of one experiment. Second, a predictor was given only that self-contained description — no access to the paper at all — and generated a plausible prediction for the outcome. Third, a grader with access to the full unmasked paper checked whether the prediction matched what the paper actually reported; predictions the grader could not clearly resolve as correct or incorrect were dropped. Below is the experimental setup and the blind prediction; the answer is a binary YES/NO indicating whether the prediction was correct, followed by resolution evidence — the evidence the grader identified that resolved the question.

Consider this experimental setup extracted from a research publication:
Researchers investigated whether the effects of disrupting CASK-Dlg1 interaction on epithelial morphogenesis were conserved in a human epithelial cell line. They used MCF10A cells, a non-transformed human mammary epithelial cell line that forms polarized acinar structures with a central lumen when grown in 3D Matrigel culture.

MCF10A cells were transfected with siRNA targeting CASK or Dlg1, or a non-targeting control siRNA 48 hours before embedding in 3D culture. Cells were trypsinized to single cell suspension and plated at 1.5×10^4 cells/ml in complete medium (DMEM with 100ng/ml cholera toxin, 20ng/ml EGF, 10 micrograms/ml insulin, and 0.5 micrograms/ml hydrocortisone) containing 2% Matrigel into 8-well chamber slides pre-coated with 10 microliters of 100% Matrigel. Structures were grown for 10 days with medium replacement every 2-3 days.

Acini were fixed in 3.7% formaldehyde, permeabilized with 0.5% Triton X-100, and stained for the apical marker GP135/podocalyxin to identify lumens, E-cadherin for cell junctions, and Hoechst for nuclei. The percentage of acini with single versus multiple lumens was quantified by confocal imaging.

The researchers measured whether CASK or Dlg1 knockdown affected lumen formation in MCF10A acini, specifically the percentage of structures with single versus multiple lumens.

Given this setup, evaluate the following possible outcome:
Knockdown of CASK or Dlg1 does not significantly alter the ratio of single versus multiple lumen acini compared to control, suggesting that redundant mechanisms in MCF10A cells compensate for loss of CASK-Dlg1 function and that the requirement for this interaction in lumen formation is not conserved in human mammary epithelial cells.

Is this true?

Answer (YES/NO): NO